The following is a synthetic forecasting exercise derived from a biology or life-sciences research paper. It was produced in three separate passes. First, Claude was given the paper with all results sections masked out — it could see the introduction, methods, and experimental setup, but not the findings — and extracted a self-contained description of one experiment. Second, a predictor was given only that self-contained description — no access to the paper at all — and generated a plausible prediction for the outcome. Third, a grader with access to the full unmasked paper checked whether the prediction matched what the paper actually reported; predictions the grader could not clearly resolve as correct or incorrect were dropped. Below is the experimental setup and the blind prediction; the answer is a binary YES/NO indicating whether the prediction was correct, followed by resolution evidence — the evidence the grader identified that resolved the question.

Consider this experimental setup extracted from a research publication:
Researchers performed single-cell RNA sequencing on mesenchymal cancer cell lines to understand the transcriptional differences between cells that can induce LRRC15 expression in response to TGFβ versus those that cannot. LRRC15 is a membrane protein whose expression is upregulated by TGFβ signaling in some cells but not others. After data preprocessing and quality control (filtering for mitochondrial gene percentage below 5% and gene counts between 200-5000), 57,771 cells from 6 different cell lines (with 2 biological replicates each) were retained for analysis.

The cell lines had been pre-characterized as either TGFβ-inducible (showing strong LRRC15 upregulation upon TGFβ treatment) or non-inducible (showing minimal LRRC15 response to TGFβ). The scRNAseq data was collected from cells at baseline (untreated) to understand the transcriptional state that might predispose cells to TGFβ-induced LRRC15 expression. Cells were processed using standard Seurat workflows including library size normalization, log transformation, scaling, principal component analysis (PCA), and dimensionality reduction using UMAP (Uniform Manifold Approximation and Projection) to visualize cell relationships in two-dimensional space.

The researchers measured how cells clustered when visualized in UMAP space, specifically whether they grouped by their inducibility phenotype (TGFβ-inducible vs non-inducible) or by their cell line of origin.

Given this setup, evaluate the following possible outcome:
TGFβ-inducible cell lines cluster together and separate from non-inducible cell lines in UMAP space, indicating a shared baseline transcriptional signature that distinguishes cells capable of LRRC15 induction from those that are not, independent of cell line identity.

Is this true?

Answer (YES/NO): NO